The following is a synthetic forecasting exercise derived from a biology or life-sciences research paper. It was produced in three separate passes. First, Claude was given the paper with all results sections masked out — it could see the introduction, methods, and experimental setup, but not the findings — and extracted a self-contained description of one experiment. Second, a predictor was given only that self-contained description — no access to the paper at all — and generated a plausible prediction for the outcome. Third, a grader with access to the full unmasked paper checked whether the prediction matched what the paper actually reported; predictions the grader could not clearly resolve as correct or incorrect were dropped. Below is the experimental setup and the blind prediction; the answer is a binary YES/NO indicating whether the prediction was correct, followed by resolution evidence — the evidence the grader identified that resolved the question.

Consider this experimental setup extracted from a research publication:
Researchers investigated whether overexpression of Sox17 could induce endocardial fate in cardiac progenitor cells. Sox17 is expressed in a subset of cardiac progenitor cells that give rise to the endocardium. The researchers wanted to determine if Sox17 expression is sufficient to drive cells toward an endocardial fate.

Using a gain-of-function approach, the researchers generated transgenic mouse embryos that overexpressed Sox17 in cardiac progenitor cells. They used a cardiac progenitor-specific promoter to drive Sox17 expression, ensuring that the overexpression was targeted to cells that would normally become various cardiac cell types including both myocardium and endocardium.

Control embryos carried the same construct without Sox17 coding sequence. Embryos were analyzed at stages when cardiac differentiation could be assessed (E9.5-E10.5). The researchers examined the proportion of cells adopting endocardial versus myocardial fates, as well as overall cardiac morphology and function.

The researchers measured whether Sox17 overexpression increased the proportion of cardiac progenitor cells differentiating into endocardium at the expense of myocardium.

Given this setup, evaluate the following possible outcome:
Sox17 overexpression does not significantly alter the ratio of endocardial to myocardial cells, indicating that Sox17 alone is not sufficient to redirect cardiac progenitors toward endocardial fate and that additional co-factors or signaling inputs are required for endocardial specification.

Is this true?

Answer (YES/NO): YES